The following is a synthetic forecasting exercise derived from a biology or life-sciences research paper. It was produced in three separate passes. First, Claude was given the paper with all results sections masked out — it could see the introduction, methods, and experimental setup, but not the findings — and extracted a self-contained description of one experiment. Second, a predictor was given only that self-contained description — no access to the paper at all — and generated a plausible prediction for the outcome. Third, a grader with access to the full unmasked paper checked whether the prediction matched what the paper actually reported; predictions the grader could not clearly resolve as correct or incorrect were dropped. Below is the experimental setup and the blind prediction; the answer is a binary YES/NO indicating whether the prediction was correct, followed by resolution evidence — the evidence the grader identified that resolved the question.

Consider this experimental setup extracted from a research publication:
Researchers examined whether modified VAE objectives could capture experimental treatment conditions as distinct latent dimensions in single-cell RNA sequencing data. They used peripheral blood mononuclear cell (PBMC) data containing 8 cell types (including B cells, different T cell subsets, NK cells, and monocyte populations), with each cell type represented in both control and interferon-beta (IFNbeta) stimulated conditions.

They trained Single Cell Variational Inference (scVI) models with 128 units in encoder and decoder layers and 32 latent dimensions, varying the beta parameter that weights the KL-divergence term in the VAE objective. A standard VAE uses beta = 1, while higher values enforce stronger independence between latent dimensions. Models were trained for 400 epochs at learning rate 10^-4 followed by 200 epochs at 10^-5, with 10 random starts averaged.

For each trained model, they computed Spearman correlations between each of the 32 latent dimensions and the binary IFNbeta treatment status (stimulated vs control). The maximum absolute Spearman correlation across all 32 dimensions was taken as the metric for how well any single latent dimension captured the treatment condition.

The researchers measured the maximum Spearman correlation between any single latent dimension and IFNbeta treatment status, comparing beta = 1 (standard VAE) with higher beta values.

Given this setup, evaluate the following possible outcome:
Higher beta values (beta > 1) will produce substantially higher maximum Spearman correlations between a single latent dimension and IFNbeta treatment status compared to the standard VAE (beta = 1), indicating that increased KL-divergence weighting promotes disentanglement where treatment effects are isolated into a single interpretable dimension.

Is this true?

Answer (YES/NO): NO